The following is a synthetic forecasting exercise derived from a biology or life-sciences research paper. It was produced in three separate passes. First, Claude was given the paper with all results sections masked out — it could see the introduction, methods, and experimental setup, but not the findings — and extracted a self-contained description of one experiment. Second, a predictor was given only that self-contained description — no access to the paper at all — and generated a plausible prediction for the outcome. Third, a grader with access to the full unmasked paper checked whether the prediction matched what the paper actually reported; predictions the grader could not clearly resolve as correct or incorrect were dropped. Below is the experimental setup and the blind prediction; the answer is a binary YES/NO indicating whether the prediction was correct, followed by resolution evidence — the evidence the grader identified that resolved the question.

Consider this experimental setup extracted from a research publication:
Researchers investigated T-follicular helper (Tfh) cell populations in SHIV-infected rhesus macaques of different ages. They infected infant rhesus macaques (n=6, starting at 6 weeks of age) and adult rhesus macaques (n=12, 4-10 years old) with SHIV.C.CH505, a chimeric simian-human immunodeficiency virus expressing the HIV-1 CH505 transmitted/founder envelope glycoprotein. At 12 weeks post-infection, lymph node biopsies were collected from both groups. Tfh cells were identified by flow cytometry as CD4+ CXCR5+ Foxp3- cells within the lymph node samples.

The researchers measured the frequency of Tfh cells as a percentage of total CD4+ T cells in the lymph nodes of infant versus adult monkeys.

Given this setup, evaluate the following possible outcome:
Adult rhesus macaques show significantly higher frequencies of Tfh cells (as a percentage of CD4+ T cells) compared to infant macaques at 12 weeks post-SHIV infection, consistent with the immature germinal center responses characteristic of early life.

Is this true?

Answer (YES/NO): NO